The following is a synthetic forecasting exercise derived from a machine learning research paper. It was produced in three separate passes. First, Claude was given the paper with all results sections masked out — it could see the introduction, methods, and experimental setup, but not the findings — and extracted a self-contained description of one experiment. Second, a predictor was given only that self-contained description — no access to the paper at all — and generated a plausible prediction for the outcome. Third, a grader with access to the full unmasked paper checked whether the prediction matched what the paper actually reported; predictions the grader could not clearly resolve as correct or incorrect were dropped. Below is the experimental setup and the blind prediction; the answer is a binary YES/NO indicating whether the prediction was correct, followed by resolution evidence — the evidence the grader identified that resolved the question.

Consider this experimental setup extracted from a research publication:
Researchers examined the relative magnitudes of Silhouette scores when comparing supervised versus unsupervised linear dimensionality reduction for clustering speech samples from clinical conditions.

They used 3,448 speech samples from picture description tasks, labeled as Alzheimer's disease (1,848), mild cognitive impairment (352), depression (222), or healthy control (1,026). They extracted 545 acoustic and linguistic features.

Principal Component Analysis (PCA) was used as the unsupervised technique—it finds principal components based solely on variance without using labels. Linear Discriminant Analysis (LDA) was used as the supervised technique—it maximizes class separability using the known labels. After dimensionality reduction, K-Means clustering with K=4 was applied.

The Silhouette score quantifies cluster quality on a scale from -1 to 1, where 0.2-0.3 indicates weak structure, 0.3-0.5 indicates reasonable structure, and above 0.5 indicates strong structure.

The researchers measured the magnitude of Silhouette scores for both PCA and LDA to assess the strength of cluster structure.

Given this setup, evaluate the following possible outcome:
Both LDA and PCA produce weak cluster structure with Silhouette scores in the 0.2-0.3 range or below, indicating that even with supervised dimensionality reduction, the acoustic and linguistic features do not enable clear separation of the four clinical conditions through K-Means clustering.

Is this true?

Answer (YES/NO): NO